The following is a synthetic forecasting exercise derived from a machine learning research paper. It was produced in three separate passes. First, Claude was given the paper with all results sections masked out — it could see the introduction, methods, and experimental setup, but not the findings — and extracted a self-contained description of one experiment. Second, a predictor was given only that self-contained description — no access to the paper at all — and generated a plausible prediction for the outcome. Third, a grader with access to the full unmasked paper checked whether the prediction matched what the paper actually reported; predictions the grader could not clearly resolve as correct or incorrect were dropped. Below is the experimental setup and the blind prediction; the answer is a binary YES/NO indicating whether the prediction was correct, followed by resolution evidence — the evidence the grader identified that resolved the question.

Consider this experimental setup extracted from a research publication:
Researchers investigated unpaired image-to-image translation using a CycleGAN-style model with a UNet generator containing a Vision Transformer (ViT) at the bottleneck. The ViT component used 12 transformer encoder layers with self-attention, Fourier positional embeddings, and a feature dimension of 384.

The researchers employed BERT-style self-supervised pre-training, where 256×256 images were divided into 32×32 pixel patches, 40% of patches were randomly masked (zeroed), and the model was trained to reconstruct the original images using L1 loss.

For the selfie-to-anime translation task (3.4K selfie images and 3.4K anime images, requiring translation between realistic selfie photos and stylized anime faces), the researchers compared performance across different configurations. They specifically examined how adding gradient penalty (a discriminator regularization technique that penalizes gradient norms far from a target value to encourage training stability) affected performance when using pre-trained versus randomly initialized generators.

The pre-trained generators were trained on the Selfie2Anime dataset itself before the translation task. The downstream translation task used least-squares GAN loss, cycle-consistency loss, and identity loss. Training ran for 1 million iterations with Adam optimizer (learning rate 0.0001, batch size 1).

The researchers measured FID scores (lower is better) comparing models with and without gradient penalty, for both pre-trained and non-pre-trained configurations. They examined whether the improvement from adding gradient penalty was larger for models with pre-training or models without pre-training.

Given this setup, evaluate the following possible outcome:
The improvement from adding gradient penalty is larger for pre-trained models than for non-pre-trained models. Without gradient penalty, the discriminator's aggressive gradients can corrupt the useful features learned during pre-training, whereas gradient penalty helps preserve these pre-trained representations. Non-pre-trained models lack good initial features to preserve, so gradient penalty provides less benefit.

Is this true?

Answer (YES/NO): YES